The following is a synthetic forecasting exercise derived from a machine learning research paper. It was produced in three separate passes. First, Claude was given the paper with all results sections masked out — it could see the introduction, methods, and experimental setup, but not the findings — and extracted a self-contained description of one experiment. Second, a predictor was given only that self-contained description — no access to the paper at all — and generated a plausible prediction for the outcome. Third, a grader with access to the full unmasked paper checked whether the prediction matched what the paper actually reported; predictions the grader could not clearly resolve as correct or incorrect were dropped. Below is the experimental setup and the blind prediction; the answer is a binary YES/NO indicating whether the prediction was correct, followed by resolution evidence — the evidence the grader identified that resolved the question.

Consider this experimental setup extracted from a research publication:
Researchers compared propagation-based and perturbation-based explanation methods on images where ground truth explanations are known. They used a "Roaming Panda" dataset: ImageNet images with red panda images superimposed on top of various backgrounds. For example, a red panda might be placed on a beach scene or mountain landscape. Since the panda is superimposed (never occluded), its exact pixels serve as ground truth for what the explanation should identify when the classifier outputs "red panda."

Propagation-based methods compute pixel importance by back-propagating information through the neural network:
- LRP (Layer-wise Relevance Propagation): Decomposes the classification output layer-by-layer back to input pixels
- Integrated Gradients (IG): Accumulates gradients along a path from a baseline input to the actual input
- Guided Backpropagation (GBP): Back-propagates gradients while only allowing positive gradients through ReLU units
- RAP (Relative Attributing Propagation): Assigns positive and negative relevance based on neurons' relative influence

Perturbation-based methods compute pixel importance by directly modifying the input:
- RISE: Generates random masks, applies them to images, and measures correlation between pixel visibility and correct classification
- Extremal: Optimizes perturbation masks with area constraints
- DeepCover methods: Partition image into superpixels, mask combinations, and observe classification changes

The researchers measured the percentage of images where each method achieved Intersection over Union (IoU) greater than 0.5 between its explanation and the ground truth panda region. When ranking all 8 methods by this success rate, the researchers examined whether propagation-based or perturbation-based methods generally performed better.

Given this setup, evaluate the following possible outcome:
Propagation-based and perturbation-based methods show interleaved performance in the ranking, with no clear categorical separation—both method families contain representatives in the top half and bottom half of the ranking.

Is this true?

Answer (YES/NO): NO